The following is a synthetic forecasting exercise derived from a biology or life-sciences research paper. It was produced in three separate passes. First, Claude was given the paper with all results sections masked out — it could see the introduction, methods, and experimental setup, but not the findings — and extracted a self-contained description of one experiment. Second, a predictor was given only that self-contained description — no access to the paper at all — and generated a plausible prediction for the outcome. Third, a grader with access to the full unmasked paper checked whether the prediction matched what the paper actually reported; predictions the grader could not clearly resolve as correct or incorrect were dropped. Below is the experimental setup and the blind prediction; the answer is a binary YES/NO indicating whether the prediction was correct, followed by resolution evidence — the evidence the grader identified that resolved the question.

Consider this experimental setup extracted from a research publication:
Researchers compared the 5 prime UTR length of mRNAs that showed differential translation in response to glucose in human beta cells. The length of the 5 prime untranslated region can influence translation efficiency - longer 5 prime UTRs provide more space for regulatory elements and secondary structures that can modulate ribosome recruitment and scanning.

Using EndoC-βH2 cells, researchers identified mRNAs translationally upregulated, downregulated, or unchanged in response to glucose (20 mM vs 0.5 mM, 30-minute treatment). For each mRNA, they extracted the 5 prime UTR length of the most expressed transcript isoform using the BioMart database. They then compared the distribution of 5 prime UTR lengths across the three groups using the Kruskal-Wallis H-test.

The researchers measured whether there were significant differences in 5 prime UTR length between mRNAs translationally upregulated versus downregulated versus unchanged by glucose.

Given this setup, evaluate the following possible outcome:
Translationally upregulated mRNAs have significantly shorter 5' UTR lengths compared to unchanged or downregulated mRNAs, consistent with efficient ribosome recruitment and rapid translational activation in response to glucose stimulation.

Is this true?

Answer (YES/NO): YES